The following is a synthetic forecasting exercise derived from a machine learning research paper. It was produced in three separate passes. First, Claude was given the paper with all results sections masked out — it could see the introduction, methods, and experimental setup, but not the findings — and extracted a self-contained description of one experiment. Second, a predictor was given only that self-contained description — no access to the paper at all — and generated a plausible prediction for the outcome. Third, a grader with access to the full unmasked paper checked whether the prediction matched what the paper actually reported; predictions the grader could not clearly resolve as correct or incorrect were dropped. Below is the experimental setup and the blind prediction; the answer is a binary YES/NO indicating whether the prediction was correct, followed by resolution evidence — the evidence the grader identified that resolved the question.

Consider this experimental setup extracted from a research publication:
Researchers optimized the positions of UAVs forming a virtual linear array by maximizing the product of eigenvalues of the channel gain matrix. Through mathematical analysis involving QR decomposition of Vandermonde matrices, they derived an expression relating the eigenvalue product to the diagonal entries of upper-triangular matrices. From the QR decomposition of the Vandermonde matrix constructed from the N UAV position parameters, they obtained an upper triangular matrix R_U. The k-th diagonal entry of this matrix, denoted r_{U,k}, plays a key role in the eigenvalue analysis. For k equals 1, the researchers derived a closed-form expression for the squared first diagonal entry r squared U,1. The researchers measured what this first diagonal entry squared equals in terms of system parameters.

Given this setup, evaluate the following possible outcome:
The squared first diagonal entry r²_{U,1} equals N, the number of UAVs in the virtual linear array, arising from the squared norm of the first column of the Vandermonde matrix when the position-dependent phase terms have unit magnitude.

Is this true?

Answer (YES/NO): YES